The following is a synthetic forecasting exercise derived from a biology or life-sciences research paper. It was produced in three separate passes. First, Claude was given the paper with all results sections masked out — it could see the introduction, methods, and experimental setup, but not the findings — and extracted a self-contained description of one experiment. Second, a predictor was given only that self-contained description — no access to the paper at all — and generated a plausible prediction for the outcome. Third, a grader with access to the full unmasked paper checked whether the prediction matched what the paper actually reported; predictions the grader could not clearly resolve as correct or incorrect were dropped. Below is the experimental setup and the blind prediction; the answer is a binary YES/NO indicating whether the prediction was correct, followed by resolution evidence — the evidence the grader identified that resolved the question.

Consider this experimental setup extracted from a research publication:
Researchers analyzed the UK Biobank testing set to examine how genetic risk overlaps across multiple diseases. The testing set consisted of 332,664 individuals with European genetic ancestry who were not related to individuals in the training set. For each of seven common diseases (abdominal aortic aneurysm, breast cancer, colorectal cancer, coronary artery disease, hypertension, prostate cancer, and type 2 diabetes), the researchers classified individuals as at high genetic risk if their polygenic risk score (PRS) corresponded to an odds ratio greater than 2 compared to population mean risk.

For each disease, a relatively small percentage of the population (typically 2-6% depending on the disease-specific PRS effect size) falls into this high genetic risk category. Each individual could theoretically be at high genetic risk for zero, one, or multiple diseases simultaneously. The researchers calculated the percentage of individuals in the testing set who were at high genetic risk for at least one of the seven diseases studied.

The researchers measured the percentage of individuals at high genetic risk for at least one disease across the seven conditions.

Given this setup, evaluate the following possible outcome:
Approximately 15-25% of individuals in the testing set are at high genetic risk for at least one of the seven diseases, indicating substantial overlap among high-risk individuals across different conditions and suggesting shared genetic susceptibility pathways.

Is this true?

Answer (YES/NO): YES